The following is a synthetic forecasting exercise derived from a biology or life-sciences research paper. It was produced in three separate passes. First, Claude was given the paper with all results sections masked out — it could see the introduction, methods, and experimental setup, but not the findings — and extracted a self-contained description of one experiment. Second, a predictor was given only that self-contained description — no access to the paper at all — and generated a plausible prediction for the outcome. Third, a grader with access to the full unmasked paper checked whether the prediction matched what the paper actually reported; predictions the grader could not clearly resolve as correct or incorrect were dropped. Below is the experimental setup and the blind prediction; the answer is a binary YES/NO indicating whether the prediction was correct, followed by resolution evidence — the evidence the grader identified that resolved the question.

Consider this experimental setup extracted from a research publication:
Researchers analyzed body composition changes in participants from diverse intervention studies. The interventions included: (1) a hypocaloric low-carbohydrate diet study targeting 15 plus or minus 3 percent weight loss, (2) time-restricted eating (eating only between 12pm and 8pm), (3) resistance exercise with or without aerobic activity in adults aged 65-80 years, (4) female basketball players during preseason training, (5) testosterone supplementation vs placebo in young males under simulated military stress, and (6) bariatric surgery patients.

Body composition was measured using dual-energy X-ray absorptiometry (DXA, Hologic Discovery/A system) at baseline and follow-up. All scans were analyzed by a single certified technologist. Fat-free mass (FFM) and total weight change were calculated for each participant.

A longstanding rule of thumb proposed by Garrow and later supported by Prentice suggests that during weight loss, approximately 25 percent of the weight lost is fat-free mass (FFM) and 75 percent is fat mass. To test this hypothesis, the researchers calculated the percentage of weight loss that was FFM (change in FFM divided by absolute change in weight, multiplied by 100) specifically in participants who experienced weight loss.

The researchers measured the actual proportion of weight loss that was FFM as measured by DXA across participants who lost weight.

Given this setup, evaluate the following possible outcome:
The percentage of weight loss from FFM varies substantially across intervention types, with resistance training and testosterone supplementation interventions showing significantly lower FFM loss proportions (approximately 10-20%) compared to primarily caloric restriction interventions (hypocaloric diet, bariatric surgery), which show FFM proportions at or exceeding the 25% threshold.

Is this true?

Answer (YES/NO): NO